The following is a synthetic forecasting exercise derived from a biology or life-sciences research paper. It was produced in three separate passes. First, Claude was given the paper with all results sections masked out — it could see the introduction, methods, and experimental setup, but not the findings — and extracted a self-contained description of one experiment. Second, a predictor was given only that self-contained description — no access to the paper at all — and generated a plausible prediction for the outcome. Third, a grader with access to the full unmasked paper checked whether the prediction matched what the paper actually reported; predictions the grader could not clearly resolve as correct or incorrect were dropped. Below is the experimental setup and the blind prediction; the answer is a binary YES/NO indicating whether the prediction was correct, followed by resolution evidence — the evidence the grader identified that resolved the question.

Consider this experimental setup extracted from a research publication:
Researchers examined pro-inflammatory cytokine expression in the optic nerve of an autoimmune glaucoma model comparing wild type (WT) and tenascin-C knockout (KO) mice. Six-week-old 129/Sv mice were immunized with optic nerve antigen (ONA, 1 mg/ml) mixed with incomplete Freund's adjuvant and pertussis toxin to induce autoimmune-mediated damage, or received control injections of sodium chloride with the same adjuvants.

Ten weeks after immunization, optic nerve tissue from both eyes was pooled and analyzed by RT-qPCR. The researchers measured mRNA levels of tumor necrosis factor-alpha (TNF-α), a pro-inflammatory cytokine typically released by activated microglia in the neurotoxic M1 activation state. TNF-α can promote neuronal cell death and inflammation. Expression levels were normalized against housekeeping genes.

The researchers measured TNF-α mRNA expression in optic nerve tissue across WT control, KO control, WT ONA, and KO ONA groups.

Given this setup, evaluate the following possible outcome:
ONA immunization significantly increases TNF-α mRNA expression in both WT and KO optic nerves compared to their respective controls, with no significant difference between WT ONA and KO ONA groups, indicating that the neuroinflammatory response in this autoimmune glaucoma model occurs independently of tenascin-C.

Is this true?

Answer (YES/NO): NO